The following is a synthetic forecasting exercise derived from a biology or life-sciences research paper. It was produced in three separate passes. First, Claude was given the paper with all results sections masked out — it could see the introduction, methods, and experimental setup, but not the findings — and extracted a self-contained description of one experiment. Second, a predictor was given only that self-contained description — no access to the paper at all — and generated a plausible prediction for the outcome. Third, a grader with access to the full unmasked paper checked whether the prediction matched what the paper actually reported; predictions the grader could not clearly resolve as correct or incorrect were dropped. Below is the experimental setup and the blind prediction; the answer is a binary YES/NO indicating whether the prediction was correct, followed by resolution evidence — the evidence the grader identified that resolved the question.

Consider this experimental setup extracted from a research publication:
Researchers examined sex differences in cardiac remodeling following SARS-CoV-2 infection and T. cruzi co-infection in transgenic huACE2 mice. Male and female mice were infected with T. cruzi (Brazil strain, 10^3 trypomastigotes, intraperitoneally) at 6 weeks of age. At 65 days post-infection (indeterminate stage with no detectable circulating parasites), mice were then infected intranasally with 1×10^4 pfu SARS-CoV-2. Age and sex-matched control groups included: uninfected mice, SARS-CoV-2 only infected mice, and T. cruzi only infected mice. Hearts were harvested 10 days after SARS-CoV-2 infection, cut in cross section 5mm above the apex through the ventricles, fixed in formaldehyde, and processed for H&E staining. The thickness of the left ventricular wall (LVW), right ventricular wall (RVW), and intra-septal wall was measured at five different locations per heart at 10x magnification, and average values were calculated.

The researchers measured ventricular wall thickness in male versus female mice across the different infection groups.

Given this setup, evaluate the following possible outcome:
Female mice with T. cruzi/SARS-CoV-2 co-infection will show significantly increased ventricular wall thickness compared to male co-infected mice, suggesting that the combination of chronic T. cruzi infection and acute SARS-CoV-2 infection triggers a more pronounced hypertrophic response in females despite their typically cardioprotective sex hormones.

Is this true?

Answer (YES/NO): NO